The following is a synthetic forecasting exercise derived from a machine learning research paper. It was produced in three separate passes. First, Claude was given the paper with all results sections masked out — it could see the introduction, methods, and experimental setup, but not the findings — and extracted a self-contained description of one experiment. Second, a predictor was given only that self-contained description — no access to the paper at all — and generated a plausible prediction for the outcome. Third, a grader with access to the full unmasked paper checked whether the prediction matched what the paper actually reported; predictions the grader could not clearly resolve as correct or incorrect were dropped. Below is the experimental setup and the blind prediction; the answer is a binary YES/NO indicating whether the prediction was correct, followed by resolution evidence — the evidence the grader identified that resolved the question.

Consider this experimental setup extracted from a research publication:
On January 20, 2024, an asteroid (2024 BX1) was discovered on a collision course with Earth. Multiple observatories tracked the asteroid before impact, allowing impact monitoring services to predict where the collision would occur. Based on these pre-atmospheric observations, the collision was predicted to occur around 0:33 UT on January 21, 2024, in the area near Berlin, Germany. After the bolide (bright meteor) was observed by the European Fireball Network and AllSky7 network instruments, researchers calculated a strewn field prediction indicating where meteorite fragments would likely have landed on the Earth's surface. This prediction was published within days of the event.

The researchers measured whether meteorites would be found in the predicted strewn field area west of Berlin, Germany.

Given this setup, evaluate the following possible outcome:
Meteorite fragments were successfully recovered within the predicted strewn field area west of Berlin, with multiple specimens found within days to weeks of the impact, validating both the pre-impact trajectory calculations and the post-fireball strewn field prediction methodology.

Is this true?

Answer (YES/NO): YES